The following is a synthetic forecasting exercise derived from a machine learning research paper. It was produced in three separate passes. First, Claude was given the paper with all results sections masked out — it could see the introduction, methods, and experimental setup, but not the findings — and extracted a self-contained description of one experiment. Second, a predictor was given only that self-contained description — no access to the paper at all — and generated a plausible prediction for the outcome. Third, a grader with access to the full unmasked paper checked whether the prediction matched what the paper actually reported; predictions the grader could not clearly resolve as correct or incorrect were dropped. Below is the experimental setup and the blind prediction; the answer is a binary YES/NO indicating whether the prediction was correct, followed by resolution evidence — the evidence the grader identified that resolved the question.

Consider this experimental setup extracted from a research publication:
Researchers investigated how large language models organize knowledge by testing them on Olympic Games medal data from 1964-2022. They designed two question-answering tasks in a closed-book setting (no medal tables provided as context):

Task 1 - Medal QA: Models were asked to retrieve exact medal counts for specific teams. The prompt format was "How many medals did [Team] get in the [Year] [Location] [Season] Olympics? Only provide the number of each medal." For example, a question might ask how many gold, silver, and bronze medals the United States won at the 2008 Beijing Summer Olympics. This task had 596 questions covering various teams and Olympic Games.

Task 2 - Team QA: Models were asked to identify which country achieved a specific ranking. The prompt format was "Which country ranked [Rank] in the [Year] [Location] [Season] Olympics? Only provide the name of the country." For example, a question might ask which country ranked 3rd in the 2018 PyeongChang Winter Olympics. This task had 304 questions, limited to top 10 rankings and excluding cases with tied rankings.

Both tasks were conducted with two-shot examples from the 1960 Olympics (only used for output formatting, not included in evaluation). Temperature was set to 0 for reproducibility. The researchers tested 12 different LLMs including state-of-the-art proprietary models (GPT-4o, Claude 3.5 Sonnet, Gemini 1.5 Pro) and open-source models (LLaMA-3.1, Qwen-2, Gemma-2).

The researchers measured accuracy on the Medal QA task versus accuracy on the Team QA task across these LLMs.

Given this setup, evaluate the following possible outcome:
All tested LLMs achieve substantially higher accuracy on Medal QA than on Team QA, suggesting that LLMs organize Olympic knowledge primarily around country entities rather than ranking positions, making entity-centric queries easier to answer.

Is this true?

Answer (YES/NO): YES